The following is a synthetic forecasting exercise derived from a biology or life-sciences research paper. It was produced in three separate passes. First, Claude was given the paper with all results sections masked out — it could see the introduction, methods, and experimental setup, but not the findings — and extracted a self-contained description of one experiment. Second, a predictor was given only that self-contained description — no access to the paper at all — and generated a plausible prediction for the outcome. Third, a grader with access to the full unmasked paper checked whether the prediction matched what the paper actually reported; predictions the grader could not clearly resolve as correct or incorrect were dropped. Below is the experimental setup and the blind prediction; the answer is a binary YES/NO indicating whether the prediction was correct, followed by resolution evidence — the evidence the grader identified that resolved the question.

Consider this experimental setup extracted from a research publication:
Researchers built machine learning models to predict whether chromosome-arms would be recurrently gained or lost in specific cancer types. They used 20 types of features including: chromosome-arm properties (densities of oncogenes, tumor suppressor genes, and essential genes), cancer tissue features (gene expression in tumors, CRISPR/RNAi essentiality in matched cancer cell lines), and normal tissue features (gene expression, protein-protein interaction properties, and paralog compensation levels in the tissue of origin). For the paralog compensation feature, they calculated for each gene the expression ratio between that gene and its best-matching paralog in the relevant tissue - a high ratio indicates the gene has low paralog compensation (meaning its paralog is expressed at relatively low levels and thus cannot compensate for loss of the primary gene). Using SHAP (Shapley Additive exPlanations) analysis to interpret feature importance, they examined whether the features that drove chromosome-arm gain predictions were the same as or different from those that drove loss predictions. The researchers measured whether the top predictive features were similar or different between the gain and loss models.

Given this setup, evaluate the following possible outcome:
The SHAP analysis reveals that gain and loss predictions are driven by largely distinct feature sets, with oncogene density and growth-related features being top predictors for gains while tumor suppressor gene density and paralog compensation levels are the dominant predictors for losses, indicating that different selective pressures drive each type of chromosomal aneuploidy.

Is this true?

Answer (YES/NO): NO